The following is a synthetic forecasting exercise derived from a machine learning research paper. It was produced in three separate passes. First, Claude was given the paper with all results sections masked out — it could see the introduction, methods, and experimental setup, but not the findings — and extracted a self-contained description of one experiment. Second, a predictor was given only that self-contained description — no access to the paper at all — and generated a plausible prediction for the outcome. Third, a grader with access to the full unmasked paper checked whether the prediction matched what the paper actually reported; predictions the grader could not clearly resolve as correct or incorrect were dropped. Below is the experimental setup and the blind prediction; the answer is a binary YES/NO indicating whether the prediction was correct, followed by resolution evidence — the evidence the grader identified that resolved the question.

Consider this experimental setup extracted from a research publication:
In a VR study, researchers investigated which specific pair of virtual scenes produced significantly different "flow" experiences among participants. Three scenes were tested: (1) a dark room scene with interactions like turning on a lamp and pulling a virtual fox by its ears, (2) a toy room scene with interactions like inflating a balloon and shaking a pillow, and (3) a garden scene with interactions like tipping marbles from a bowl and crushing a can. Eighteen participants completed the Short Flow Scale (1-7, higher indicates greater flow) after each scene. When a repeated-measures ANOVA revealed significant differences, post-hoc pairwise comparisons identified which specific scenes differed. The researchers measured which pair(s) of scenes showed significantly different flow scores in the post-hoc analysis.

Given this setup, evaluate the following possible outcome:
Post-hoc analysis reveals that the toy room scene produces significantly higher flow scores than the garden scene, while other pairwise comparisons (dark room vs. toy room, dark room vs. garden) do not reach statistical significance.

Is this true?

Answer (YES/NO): NO